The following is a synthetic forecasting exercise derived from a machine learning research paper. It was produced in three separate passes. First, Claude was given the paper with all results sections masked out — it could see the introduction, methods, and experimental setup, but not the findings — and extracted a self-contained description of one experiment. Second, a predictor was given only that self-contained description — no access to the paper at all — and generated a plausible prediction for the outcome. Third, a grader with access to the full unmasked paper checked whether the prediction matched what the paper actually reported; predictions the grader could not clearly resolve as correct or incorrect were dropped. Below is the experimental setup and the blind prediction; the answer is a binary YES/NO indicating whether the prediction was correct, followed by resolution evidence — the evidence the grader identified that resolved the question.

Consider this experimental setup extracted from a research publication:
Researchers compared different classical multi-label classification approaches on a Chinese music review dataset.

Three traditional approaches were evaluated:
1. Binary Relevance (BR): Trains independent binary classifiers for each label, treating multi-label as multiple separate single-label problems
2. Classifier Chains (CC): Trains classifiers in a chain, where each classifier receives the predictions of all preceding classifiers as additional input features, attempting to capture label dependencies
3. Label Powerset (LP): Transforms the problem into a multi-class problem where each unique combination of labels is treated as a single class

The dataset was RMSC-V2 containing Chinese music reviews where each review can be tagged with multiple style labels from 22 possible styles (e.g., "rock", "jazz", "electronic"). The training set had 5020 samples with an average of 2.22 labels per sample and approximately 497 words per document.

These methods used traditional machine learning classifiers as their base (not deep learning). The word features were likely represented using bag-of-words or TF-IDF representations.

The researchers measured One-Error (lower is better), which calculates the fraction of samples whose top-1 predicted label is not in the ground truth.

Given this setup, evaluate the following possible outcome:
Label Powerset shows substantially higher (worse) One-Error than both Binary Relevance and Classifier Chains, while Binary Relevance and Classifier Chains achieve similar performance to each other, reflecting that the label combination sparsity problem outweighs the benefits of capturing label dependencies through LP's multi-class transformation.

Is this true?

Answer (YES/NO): NO